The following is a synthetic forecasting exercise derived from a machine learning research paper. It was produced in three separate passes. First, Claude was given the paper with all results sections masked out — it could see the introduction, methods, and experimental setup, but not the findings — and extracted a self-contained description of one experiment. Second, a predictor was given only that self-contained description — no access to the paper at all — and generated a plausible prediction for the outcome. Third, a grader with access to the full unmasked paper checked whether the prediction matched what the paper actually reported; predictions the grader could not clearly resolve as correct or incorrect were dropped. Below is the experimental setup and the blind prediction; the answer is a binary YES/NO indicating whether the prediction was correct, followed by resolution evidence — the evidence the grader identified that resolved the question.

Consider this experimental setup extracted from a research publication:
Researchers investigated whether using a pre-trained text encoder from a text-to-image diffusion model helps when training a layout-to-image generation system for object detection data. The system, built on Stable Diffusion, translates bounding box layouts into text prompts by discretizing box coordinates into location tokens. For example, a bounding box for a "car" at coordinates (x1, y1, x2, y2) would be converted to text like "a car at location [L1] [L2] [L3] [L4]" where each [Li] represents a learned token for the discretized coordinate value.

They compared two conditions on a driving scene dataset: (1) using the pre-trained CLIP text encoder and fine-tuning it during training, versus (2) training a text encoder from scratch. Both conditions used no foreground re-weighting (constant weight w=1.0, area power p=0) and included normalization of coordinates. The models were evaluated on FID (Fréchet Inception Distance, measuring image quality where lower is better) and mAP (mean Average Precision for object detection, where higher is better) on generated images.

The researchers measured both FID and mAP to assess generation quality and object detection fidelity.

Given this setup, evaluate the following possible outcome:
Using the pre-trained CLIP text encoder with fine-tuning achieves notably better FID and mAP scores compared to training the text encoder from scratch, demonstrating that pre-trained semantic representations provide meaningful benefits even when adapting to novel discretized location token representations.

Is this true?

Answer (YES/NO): YES